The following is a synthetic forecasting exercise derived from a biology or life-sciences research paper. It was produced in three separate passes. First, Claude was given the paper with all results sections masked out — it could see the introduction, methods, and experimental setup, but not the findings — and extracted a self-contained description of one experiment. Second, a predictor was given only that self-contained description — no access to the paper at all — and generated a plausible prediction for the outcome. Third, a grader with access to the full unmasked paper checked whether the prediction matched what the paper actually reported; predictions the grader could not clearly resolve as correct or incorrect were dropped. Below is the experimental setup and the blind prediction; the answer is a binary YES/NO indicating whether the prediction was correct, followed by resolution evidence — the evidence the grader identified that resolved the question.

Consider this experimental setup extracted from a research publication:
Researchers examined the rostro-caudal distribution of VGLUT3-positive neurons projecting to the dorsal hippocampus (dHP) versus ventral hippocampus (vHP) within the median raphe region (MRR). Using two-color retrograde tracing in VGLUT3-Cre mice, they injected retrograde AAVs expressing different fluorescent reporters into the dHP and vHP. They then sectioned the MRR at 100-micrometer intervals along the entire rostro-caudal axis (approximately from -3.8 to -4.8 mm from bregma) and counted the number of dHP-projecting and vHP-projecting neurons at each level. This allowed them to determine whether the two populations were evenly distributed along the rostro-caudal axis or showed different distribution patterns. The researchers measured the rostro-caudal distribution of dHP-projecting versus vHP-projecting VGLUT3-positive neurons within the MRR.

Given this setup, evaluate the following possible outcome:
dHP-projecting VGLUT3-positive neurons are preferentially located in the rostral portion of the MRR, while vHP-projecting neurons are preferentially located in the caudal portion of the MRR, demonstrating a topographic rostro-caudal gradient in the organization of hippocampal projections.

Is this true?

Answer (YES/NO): NO